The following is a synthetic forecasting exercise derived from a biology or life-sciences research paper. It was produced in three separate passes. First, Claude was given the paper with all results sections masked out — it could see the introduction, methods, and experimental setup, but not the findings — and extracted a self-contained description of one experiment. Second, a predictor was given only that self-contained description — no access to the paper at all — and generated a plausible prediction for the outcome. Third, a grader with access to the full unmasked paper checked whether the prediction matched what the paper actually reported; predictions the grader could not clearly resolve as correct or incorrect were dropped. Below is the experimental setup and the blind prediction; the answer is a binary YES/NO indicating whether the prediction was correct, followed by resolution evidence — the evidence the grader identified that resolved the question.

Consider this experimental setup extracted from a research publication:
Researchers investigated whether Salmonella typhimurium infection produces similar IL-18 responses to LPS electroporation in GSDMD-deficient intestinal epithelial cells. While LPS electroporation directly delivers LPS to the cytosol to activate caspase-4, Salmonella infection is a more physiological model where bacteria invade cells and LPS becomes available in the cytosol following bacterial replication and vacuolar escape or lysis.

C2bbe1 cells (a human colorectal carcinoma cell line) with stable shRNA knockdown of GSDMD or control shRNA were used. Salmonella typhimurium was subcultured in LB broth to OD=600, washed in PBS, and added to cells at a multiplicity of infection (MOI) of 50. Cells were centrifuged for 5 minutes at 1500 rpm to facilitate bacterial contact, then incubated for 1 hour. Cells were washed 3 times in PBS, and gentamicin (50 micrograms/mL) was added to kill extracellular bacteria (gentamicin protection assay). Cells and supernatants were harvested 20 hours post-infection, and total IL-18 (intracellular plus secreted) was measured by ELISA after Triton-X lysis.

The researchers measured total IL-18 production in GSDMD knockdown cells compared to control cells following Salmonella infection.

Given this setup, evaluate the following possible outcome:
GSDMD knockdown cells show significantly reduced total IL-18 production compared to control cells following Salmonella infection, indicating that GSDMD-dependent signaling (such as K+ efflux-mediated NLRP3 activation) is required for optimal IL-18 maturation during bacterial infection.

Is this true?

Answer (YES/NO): NO